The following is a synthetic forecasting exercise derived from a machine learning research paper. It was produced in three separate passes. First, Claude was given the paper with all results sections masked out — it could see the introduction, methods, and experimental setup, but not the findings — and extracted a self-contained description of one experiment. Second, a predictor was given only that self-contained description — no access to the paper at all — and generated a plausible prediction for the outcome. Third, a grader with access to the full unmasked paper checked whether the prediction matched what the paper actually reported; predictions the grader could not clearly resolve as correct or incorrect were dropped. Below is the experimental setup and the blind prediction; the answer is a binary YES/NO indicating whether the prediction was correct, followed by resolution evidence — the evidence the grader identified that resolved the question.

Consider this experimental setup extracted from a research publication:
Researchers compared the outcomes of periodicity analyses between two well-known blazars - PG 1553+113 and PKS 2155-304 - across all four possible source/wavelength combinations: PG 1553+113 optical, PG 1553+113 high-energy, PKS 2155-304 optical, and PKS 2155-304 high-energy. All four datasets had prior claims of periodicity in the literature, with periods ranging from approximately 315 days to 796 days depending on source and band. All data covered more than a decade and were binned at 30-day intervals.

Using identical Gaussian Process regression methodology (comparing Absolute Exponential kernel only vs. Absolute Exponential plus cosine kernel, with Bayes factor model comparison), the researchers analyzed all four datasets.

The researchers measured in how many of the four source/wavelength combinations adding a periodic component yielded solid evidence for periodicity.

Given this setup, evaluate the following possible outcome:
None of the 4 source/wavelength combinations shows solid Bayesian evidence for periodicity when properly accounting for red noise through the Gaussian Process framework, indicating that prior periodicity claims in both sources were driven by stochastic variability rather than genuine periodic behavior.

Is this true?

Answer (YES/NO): NO